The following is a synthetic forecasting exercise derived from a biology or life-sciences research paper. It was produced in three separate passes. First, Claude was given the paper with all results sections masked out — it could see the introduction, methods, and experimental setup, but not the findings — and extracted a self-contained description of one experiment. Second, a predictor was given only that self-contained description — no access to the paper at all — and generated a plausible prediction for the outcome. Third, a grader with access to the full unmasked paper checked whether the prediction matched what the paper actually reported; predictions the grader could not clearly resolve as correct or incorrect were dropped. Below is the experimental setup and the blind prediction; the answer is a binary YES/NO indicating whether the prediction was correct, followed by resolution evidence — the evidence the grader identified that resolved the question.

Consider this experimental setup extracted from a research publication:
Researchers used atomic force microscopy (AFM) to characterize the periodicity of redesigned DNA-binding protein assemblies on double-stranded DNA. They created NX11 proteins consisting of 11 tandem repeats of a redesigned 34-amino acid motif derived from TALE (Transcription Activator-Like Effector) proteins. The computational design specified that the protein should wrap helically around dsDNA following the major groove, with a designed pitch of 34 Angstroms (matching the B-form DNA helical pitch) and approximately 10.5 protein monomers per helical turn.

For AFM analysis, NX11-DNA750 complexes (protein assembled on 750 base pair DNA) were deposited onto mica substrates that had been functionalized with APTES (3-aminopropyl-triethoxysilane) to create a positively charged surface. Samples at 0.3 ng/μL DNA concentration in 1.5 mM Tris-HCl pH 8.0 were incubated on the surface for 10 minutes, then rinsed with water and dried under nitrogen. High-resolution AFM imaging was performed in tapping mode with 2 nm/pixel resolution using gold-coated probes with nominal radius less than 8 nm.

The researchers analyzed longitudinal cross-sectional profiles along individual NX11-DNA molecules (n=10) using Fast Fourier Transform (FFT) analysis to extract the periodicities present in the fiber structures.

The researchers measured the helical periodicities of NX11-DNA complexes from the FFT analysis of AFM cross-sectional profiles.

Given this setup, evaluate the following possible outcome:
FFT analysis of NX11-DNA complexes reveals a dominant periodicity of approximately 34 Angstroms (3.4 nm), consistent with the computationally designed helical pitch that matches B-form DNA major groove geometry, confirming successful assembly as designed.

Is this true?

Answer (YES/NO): NO